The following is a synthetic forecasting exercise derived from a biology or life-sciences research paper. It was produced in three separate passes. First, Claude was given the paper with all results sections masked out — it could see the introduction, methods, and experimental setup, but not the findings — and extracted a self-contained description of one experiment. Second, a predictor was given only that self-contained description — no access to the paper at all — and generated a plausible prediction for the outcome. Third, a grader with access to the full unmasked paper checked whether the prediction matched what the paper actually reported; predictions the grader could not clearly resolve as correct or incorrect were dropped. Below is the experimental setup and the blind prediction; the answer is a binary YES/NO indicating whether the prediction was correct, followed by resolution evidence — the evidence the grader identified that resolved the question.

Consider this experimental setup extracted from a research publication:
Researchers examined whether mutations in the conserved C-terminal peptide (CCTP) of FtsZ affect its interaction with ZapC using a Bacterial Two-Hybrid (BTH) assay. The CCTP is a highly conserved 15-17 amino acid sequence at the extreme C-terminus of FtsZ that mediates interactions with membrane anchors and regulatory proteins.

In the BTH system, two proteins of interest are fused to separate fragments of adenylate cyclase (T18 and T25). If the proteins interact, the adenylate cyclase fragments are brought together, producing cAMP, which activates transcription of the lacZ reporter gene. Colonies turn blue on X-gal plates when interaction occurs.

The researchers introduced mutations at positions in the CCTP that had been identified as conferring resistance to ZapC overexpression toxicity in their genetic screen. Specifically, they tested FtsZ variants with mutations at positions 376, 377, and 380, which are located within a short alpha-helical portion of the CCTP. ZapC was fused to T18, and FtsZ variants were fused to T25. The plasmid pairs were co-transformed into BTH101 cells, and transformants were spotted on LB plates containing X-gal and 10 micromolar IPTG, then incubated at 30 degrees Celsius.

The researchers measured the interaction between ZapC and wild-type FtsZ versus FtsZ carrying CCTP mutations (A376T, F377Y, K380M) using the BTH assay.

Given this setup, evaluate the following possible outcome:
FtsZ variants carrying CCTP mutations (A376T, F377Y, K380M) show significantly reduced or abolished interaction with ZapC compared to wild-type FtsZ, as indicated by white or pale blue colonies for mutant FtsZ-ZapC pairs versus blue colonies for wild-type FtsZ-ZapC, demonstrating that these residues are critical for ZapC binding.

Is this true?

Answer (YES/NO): NO